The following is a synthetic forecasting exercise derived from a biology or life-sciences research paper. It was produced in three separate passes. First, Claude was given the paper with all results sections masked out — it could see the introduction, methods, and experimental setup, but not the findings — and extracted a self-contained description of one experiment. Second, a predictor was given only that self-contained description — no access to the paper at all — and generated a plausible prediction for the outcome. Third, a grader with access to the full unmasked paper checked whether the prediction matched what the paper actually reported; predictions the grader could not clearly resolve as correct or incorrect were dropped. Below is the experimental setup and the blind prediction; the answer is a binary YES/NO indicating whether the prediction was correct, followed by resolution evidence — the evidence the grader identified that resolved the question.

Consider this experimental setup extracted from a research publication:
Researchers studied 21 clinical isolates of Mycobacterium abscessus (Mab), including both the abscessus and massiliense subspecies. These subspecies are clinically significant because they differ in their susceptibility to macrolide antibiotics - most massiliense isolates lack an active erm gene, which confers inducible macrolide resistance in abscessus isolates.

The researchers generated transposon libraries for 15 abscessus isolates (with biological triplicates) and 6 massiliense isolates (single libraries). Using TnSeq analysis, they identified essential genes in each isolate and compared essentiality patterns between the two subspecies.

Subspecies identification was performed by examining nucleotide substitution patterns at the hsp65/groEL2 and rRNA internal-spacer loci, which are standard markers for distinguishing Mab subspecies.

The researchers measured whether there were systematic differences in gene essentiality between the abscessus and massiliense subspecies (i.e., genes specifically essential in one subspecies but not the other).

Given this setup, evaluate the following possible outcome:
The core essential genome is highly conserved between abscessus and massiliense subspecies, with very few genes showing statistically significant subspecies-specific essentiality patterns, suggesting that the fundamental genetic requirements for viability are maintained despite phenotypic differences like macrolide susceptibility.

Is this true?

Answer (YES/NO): NO